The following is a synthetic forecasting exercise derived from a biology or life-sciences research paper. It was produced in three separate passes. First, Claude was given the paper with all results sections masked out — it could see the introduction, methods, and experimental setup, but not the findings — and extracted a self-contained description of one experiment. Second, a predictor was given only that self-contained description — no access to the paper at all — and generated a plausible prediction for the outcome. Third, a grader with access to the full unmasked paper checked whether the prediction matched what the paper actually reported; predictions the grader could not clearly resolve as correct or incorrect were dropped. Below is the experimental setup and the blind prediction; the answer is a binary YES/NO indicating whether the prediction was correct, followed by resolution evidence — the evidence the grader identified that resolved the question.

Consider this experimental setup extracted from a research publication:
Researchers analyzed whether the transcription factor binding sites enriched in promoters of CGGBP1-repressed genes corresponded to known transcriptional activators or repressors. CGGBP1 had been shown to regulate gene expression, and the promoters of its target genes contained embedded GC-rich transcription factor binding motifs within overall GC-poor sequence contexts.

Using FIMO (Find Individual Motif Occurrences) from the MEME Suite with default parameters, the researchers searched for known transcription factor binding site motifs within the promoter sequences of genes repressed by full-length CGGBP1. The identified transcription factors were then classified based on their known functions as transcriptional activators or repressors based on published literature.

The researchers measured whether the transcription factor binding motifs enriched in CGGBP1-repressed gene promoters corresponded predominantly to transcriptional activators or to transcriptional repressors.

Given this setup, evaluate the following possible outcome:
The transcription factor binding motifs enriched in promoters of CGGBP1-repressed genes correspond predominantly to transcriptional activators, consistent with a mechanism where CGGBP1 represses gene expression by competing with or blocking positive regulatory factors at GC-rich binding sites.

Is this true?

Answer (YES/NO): NO